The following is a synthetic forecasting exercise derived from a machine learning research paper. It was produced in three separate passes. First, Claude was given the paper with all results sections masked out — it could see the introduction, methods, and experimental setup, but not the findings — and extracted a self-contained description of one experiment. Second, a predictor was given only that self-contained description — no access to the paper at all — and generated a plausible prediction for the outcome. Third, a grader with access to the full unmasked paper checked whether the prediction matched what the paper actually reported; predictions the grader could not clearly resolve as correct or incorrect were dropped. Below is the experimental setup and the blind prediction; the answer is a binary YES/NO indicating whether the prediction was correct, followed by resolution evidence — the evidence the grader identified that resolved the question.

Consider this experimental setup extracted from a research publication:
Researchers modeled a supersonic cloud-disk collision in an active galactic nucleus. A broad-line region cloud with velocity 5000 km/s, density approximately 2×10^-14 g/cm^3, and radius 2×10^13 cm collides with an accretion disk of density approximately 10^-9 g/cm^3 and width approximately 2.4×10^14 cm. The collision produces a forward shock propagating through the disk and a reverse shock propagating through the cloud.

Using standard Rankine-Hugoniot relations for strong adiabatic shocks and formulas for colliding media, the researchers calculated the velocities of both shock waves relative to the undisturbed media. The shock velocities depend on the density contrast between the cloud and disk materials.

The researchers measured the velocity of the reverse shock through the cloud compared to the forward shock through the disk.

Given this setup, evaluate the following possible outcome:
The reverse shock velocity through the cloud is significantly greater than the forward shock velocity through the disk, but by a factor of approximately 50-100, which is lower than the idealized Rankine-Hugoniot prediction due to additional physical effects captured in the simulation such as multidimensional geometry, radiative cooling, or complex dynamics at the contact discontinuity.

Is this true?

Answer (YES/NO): NO